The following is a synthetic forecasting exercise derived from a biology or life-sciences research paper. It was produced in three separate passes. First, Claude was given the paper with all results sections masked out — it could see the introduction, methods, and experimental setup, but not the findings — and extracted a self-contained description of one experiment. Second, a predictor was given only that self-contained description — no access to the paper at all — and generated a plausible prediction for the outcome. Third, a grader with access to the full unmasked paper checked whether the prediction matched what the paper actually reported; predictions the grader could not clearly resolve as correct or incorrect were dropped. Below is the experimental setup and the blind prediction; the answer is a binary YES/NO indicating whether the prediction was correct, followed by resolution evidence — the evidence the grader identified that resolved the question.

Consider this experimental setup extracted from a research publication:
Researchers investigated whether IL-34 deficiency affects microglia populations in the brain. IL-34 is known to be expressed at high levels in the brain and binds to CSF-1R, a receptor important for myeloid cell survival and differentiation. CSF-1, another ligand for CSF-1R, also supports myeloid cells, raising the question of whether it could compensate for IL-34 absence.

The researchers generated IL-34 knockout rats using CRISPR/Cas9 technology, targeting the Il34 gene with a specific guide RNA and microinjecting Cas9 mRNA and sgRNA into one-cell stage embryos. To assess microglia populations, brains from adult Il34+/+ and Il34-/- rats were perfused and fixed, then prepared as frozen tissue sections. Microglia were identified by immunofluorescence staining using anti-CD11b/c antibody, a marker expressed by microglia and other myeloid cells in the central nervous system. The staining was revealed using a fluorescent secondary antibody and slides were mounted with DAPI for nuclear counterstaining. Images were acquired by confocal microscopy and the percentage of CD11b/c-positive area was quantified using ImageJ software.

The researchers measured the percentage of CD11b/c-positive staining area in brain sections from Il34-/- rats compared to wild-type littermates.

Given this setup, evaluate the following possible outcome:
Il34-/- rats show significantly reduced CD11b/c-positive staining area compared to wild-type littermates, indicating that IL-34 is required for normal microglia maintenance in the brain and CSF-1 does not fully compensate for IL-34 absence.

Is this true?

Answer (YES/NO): NO